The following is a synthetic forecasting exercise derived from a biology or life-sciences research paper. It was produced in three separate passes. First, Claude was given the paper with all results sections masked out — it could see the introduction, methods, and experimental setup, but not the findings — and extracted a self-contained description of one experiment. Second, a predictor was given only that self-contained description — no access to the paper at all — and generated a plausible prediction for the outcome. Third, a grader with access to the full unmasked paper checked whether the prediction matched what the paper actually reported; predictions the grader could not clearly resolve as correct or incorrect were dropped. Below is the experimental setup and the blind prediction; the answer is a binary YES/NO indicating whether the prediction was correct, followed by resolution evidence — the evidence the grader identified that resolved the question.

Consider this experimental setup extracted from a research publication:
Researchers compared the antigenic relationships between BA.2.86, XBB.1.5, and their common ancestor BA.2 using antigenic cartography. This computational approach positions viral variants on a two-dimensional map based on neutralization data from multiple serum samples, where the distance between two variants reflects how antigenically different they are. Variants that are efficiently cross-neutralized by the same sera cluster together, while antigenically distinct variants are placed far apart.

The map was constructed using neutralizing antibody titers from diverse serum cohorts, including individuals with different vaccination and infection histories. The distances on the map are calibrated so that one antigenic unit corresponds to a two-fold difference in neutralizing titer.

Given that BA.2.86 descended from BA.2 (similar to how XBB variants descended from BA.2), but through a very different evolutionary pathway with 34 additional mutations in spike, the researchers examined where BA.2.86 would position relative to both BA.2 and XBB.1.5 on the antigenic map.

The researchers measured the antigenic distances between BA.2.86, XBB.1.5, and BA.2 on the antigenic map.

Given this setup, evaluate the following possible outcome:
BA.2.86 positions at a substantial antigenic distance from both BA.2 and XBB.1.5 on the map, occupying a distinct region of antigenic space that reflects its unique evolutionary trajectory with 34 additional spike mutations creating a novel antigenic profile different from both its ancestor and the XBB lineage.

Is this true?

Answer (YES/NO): NO